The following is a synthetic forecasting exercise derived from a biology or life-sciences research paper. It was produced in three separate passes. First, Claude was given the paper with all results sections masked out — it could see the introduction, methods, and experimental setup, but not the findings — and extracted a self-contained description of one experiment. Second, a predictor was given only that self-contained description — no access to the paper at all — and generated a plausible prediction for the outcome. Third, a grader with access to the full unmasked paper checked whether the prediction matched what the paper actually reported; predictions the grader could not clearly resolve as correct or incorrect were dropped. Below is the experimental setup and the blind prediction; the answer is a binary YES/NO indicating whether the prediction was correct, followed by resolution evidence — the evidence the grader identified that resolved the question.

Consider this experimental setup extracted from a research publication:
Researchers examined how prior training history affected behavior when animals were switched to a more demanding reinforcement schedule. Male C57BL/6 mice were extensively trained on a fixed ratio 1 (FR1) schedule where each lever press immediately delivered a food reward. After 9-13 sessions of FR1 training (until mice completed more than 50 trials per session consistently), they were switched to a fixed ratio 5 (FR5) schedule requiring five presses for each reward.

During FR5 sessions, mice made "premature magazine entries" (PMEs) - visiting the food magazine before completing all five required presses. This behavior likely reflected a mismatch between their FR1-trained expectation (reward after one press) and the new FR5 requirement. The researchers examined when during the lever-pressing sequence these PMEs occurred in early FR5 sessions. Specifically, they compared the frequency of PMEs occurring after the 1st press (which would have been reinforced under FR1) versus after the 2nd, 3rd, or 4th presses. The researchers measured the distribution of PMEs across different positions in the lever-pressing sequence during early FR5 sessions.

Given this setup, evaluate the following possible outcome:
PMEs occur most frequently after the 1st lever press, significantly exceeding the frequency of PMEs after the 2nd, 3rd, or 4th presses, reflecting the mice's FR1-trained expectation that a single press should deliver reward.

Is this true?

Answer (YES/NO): NO